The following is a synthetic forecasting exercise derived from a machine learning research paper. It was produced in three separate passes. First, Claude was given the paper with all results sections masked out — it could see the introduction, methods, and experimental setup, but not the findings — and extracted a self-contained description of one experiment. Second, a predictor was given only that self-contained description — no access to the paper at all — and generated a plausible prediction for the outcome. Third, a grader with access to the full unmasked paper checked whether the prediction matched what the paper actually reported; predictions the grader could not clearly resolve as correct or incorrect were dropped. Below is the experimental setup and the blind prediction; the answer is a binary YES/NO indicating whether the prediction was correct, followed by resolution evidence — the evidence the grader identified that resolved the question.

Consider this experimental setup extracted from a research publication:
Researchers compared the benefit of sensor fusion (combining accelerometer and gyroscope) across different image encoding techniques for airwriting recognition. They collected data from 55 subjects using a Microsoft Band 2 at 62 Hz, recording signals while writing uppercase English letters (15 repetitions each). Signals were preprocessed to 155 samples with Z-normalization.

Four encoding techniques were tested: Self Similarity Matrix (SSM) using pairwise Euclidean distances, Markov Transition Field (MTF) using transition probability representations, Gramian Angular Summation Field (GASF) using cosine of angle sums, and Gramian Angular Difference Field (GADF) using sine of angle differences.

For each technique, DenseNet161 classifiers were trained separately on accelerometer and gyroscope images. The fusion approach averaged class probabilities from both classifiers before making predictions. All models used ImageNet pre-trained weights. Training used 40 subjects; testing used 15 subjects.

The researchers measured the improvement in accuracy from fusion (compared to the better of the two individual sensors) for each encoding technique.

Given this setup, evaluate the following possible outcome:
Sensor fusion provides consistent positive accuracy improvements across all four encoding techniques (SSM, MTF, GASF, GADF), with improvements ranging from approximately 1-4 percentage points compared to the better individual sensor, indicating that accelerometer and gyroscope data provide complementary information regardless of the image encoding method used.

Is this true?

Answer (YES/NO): NO